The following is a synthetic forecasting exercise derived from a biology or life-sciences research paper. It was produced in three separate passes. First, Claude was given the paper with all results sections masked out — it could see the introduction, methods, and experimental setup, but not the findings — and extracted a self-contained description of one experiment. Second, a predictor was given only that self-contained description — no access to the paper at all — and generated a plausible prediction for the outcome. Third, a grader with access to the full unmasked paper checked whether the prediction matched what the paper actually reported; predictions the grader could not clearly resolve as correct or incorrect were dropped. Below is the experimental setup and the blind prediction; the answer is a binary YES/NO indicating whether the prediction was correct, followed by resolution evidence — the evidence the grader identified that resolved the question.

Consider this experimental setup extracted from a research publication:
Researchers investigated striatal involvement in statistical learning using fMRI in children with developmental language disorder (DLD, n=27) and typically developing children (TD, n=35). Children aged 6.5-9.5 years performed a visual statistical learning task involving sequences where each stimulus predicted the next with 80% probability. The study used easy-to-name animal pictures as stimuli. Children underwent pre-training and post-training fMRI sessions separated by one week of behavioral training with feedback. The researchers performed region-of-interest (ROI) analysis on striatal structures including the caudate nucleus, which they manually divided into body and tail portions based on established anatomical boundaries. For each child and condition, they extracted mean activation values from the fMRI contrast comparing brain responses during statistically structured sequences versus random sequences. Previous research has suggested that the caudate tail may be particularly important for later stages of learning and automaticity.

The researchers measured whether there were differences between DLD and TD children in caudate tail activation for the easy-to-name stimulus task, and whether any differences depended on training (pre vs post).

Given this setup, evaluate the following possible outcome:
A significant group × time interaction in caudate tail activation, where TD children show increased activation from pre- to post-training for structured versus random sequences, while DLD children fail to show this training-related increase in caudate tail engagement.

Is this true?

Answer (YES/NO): NO